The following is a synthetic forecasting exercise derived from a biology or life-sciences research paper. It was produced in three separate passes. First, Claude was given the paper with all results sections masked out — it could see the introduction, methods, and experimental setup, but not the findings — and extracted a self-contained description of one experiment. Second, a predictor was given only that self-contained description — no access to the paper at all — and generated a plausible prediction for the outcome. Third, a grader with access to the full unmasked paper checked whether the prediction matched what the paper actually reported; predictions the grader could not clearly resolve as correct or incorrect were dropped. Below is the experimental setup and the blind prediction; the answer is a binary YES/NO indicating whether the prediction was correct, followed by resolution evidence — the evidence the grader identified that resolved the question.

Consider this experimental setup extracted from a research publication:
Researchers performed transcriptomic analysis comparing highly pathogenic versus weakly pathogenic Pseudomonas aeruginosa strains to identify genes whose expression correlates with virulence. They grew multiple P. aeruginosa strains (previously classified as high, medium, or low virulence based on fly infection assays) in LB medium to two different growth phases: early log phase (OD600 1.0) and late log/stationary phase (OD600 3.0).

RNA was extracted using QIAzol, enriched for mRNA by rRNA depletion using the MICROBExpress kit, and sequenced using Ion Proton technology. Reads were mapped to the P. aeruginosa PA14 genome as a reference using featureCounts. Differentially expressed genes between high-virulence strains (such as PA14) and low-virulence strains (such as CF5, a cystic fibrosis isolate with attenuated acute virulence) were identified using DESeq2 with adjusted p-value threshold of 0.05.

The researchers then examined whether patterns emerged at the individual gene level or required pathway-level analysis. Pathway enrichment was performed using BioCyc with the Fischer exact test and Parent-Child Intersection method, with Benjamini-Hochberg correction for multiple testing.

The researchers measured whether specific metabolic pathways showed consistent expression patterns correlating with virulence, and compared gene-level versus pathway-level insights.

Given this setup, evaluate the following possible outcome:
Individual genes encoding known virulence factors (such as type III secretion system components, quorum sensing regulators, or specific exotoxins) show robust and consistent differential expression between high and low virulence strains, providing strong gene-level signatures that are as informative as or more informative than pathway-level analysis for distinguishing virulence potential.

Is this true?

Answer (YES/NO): NO